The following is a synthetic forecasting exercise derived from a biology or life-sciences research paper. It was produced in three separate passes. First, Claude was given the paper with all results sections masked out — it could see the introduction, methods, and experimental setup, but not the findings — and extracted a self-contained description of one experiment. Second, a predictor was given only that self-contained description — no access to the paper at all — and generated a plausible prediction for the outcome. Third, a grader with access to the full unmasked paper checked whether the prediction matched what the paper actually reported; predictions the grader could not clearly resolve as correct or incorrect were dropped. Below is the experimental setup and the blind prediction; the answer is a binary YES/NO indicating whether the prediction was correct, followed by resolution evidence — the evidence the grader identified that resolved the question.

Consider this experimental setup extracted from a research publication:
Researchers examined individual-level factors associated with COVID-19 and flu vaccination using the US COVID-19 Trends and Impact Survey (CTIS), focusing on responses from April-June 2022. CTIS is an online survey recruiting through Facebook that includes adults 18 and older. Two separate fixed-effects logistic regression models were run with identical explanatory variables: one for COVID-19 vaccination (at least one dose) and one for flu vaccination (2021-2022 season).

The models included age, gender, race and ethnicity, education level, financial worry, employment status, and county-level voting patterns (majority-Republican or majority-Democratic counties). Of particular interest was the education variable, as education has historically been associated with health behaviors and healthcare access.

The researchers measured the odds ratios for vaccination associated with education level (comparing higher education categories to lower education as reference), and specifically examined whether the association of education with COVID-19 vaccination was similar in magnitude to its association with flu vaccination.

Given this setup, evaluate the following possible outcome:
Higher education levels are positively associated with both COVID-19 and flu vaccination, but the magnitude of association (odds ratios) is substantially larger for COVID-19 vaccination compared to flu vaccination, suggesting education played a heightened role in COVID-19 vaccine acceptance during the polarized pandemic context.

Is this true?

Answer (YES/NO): NO